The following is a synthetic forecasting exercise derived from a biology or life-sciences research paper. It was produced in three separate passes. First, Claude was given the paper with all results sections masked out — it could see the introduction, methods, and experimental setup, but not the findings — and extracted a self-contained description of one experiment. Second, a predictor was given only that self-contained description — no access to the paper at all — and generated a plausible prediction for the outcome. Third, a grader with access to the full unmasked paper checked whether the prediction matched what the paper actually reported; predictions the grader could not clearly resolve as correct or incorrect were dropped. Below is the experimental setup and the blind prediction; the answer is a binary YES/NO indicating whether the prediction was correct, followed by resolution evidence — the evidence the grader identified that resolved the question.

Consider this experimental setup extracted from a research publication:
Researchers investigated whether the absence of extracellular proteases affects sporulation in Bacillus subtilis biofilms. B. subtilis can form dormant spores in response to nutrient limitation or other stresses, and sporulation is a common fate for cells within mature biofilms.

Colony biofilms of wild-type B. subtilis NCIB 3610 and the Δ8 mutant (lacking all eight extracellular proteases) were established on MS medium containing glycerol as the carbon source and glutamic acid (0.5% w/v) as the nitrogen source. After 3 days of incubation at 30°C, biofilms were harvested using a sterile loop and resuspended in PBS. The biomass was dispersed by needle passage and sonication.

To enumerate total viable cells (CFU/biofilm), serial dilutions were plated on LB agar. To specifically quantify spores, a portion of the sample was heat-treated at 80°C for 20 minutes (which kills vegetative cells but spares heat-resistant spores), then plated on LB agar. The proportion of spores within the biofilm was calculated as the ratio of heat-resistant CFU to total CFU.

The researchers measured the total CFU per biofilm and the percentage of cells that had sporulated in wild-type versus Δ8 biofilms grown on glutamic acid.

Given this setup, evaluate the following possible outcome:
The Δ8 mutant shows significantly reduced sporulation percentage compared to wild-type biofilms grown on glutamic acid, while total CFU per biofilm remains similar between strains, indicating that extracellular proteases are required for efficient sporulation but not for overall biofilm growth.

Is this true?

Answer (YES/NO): NO